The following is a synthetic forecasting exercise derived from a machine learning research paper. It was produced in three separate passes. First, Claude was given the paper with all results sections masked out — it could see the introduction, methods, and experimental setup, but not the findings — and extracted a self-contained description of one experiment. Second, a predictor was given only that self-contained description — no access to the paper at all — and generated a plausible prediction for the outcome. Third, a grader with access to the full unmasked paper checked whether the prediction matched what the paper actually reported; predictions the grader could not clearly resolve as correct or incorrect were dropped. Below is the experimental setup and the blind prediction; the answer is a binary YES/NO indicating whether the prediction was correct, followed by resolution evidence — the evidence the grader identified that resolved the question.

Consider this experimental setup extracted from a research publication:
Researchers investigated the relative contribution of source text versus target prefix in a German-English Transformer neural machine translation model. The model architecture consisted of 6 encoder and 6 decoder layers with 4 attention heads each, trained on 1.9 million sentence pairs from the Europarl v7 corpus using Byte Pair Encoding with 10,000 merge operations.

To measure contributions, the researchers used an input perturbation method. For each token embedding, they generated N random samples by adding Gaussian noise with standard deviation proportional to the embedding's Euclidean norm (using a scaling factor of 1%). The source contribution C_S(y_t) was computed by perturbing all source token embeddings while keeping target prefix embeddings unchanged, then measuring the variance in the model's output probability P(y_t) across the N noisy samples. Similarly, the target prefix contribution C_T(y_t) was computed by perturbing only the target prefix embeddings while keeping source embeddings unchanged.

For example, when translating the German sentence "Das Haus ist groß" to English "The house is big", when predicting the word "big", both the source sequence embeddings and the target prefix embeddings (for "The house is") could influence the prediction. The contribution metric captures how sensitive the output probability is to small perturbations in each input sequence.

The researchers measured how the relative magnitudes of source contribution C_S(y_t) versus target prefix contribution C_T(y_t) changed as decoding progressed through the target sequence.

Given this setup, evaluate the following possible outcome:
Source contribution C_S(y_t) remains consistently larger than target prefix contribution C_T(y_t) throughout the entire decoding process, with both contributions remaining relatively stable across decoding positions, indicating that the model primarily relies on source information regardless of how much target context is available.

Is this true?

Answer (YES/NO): NO